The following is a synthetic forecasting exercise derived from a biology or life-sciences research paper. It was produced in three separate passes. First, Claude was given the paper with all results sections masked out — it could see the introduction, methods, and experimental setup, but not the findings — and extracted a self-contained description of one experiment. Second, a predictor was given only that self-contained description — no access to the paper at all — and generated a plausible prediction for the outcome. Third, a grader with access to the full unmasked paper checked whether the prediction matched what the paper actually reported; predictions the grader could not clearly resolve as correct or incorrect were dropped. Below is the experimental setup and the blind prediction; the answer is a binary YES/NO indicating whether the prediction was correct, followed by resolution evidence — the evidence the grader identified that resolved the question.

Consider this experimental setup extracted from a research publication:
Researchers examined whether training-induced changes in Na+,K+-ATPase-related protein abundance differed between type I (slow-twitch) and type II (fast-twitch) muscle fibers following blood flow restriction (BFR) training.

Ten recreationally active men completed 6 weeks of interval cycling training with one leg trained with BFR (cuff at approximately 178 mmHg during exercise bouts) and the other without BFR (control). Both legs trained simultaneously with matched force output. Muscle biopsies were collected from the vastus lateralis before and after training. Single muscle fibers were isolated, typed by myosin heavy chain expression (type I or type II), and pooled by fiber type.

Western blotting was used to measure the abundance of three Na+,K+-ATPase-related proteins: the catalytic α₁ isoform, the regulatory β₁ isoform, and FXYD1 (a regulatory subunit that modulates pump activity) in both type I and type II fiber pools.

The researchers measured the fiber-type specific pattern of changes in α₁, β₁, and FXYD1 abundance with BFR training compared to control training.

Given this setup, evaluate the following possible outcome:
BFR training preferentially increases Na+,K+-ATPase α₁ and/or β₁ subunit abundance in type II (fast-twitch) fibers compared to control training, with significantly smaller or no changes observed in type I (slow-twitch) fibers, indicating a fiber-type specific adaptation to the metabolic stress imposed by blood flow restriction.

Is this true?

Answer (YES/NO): NO